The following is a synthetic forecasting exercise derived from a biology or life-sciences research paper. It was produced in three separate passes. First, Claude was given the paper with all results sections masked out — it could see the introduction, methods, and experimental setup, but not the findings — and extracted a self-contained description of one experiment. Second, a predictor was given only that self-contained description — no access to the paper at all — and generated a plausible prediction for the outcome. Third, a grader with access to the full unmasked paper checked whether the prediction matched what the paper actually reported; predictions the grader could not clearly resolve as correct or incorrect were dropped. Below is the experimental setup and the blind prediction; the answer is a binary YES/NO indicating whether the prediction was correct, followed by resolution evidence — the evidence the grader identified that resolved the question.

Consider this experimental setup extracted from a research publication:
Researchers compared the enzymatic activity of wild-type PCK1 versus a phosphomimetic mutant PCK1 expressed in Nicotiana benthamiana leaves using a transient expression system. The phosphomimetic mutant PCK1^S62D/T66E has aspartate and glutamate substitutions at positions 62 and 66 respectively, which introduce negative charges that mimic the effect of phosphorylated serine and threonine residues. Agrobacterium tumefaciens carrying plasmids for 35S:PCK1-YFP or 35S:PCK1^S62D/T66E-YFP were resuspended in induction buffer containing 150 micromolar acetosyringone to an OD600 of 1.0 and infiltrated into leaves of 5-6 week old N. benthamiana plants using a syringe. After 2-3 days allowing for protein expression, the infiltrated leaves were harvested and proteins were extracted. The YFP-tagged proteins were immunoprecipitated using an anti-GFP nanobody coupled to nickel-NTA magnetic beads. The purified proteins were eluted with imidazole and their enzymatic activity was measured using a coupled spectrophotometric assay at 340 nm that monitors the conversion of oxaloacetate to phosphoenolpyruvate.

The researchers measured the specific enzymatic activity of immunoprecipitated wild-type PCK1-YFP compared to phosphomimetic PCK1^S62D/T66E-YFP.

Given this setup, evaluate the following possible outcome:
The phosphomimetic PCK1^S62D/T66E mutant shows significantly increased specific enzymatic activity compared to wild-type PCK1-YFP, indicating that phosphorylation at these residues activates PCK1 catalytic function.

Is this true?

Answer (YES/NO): NO